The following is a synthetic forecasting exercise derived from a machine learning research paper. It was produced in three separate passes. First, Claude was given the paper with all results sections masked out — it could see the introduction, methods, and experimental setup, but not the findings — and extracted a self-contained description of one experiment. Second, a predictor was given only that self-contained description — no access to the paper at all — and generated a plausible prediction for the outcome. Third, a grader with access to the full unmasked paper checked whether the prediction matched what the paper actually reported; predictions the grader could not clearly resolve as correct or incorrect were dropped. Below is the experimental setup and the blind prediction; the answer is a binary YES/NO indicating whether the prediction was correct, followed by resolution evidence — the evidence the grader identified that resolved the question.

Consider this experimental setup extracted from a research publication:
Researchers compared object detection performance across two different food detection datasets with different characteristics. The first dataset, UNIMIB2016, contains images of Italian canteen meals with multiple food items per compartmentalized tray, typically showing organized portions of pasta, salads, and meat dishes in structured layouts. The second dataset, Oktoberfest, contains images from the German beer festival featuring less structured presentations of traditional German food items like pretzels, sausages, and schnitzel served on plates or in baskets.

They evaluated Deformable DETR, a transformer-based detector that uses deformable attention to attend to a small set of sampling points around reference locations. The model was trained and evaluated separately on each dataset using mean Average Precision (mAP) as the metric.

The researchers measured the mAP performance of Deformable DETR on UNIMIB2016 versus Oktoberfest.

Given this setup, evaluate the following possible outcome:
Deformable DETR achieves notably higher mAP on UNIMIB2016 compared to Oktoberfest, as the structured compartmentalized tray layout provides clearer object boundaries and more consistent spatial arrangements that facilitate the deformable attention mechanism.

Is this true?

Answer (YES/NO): YES